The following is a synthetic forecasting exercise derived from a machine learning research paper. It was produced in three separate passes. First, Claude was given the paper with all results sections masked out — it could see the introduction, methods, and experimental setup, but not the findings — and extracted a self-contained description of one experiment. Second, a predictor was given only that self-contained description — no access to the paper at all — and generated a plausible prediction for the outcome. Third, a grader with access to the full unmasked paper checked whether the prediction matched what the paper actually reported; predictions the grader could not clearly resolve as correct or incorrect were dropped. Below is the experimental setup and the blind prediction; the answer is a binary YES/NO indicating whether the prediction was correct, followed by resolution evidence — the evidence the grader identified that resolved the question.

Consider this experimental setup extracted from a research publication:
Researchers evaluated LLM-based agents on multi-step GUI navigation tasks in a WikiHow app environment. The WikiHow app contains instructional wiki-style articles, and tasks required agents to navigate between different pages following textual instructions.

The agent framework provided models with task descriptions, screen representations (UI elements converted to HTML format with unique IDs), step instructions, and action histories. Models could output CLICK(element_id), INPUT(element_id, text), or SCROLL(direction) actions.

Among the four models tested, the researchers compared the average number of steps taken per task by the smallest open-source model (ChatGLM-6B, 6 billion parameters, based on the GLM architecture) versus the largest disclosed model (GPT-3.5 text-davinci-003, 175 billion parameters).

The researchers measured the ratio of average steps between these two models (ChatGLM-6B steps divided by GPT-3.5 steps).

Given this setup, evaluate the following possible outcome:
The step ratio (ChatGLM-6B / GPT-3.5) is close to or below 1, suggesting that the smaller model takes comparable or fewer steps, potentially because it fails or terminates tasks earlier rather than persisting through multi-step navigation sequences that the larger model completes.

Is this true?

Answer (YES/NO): NO